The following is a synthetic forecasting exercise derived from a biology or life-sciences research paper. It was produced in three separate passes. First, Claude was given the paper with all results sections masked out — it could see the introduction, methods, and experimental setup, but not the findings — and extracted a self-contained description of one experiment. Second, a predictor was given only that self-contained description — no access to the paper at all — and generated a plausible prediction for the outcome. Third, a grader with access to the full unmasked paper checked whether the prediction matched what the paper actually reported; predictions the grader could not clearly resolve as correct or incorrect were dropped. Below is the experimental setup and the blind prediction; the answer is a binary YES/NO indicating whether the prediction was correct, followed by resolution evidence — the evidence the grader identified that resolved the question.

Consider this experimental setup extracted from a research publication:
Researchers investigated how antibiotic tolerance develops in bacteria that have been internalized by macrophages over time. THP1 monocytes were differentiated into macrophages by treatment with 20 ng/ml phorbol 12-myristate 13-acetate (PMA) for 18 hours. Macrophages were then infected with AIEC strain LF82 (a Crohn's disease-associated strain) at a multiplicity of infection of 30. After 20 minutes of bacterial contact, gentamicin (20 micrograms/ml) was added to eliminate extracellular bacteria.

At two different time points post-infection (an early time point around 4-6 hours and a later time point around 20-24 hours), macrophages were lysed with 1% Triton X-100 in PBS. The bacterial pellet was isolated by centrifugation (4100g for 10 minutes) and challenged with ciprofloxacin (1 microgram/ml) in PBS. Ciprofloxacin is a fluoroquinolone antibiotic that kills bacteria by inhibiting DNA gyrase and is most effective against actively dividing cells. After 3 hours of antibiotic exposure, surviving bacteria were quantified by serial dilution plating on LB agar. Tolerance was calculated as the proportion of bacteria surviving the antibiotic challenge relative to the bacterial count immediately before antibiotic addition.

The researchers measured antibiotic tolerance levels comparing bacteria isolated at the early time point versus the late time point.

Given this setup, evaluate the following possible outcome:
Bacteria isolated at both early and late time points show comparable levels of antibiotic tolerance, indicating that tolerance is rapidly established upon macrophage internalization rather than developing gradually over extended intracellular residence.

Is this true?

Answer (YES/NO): NO